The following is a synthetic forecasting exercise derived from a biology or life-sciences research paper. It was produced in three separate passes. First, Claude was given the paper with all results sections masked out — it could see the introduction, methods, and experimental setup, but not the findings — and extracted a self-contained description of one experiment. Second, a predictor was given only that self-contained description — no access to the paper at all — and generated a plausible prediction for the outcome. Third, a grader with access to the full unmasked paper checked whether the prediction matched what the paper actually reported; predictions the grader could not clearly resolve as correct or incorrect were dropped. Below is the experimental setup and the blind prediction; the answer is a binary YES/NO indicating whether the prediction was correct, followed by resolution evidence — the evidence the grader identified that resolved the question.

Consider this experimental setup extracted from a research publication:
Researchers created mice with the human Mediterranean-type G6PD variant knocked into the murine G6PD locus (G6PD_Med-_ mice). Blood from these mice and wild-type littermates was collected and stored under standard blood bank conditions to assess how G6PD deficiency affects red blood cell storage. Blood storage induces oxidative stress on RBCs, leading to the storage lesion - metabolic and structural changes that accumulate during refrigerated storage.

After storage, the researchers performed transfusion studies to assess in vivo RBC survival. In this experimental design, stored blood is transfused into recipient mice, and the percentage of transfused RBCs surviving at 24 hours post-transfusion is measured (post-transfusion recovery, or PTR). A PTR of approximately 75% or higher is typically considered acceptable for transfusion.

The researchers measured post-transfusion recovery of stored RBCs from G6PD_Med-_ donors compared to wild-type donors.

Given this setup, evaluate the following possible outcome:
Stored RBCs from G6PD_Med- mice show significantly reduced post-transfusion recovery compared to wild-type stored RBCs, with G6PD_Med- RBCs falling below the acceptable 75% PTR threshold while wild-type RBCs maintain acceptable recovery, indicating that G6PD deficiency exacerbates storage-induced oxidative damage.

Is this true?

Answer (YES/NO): NO